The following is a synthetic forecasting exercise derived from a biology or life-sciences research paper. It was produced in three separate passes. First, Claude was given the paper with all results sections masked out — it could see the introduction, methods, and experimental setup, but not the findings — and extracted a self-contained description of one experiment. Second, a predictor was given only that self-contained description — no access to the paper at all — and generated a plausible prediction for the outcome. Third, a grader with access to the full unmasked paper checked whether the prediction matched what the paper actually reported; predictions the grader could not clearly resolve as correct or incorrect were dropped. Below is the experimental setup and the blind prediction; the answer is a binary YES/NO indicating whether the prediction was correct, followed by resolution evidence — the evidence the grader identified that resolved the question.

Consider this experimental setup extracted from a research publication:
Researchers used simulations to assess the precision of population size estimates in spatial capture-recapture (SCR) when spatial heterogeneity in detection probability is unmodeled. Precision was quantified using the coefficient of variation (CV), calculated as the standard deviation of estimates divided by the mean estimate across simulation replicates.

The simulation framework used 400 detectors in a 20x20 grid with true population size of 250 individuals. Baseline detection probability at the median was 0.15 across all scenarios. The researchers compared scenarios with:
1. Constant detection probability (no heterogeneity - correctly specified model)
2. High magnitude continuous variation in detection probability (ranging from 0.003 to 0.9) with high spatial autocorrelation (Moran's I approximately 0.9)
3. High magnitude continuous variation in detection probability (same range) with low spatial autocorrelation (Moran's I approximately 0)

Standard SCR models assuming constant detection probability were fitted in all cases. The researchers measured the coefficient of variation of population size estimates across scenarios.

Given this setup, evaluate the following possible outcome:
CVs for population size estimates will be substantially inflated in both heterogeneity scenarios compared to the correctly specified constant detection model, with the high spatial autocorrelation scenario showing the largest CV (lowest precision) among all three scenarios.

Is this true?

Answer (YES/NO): NO